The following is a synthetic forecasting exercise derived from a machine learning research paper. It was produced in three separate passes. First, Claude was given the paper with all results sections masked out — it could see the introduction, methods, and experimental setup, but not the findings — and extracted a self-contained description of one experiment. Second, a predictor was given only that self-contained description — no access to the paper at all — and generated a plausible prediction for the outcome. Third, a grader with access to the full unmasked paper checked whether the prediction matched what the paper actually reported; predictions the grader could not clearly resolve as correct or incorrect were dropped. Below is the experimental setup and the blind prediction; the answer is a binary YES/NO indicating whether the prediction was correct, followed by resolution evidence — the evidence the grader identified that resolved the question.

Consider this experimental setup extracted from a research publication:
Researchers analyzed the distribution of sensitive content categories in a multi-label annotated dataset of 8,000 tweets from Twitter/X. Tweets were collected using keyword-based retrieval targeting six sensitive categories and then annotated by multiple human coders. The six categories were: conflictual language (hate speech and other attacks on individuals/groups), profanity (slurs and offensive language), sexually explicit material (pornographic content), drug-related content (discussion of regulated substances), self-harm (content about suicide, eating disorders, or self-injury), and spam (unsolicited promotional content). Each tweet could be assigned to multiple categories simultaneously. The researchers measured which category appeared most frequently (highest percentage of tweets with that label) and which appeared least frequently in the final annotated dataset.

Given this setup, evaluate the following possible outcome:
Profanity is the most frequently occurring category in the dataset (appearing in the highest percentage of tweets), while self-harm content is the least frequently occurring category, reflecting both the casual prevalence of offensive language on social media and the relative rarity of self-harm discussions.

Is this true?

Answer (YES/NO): YES